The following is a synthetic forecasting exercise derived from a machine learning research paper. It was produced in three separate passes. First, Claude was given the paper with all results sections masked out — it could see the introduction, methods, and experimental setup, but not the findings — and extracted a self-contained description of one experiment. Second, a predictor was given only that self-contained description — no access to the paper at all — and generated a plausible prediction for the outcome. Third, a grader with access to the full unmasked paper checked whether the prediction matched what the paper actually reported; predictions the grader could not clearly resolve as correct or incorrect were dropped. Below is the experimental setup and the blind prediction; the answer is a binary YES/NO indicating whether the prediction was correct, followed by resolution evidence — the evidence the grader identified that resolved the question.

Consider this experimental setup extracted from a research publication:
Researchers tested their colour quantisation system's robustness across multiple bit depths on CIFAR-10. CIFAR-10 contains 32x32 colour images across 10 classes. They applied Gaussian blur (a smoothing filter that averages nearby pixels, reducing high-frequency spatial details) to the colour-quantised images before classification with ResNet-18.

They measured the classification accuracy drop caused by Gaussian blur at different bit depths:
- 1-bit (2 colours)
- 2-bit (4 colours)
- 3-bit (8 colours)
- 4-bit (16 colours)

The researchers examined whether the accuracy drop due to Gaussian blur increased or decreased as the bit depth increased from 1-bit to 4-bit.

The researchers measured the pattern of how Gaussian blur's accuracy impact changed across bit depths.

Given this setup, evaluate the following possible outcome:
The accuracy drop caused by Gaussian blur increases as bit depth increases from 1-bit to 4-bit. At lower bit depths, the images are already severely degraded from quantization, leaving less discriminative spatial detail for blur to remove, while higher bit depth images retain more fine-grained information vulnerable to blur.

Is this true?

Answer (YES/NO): NO